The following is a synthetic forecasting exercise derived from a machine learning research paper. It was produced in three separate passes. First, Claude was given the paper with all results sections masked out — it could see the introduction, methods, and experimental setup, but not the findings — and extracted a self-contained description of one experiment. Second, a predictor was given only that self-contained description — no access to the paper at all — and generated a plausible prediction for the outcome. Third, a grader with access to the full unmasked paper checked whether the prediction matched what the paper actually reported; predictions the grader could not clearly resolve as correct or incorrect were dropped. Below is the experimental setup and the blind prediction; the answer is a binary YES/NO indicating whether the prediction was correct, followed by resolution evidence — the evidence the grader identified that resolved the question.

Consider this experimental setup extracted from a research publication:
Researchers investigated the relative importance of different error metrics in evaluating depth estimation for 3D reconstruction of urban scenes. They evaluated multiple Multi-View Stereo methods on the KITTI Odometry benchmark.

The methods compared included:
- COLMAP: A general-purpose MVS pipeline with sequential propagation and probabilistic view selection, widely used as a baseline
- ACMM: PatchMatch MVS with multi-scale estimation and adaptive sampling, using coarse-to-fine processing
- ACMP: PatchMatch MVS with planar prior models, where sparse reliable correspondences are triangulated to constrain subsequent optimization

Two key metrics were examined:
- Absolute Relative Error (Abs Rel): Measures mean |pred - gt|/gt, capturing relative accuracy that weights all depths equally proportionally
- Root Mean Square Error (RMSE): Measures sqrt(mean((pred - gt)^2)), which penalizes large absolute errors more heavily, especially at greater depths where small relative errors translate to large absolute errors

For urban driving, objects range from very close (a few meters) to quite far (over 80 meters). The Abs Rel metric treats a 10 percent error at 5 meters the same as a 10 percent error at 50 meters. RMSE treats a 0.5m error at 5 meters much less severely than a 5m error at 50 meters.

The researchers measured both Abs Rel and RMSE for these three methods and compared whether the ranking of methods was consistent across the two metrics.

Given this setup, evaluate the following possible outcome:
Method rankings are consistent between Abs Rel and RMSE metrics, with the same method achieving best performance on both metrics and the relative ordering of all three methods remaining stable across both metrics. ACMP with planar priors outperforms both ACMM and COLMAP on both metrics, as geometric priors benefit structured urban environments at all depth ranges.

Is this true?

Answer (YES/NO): YES